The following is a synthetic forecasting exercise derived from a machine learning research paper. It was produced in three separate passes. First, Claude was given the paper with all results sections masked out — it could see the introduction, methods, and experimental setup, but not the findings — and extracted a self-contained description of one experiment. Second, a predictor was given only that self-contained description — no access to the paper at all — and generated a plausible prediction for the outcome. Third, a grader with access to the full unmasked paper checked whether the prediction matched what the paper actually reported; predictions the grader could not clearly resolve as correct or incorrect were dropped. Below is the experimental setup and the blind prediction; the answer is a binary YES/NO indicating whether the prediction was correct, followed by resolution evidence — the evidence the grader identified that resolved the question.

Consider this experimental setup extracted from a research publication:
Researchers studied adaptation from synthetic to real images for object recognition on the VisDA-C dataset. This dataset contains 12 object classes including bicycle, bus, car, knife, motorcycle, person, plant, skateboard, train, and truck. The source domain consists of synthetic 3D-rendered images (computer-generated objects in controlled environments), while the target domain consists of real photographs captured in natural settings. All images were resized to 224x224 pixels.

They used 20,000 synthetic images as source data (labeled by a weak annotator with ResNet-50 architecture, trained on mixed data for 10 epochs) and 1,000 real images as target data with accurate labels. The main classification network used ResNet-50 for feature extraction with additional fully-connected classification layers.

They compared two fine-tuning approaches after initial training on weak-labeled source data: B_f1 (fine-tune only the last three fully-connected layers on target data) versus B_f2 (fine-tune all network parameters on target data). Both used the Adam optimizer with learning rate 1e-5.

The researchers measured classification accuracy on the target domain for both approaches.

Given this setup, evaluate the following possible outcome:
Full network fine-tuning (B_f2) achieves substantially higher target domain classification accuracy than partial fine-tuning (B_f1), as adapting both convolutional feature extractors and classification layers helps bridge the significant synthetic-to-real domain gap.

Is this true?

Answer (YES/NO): YES